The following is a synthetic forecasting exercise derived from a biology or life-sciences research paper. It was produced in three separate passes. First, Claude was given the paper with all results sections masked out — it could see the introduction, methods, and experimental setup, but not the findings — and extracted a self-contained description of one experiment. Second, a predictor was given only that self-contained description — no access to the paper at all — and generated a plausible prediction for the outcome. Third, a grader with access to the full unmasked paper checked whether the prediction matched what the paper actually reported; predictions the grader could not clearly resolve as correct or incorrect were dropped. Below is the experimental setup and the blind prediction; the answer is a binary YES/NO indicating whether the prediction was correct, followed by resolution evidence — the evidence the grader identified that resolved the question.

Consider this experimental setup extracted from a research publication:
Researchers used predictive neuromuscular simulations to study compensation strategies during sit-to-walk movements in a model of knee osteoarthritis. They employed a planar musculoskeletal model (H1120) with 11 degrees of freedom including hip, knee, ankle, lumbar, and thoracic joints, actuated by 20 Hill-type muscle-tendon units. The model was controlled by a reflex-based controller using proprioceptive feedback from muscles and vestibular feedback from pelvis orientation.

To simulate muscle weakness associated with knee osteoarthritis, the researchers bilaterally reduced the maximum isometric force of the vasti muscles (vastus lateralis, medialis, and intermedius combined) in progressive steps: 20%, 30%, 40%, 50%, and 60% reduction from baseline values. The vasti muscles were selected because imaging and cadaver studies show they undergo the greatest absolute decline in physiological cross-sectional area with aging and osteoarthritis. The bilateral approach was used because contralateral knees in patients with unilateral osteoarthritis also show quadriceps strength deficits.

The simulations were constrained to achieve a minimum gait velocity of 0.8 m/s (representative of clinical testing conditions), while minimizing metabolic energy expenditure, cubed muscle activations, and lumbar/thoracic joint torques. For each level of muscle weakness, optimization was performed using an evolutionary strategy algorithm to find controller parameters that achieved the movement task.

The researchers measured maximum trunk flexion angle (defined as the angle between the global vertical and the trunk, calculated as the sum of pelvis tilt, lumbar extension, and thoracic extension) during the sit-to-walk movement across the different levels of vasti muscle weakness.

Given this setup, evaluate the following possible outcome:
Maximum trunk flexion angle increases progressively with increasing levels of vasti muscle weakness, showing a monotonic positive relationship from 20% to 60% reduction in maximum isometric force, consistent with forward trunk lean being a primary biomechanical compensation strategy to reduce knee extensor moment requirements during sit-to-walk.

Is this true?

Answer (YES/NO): NO